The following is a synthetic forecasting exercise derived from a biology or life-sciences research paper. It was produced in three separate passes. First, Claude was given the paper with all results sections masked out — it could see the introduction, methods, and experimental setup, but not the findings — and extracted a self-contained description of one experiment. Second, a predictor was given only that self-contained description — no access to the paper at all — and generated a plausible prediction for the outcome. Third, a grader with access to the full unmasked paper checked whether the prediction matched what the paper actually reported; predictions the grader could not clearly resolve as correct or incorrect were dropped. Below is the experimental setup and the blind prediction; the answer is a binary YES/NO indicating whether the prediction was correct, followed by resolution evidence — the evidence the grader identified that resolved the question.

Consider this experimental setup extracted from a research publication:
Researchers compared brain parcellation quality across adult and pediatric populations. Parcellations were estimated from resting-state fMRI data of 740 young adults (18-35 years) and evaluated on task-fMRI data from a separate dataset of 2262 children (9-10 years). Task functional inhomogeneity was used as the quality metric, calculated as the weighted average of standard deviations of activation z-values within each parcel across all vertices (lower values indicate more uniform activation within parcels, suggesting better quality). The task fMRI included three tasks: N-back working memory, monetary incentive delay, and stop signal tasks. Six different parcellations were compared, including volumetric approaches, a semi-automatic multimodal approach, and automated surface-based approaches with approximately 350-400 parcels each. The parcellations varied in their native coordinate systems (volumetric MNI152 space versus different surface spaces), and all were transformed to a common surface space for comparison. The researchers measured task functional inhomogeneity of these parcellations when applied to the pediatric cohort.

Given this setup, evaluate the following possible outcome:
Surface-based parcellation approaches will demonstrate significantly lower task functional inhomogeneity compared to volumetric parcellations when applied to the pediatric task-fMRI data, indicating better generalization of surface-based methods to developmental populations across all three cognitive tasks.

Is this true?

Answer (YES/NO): NO